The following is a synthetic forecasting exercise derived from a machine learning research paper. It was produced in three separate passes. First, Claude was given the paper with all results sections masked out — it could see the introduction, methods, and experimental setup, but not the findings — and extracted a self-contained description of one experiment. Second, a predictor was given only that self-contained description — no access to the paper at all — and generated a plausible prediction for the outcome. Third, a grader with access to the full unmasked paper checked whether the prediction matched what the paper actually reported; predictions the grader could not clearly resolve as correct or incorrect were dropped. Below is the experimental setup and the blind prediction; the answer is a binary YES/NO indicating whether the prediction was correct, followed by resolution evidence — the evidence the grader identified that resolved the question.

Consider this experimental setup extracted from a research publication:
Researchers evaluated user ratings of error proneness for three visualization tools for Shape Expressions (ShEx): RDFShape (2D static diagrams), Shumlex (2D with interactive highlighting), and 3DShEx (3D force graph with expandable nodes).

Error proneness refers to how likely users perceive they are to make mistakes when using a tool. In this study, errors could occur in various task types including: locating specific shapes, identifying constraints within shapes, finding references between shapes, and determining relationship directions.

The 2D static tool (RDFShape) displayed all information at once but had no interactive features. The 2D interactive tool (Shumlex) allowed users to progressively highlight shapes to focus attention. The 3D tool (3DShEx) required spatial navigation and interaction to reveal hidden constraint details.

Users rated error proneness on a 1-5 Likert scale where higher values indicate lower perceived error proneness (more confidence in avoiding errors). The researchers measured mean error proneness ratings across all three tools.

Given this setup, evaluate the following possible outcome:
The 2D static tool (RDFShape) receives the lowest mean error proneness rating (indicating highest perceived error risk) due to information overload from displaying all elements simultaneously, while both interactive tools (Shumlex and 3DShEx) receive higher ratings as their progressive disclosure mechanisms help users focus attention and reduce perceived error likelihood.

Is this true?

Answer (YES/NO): NO